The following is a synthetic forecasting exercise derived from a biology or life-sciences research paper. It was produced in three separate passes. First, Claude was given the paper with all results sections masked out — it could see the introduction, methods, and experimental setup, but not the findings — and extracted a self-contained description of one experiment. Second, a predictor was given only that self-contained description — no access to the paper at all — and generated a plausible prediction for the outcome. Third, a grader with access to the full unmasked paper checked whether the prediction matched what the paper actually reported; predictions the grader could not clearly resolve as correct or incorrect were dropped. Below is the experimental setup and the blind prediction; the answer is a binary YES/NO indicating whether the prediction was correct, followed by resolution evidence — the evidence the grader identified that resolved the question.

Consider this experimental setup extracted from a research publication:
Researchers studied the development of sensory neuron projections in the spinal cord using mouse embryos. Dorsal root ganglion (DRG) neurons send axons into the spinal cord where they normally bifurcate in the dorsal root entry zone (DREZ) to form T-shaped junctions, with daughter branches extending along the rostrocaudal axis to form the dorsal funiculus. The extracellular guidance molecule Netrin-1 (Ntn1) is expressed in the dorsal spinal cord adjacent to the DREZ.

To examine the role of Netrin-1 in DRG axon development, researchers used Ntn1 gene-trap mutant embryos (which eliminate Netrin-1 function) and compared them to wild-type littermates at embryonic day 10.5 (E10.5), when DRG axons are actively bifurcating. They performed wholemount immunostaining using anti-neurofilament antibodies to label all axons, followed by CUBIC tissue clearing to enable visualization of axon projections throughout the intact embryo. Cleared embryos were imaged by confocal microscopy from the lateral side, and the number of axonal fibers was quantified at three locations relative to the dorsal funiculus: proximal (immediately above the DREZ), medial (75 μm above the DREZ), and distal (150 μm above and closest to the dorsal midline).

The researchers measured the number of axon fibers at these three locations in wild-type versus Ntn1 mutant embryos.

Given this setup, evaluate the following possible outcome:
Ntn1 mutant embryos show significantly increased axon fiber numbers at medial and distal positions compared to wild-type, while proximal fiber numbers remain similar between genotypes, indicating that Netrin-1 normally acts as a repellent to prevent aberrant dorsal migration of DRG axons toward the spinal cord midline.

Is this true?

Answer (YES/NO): NO